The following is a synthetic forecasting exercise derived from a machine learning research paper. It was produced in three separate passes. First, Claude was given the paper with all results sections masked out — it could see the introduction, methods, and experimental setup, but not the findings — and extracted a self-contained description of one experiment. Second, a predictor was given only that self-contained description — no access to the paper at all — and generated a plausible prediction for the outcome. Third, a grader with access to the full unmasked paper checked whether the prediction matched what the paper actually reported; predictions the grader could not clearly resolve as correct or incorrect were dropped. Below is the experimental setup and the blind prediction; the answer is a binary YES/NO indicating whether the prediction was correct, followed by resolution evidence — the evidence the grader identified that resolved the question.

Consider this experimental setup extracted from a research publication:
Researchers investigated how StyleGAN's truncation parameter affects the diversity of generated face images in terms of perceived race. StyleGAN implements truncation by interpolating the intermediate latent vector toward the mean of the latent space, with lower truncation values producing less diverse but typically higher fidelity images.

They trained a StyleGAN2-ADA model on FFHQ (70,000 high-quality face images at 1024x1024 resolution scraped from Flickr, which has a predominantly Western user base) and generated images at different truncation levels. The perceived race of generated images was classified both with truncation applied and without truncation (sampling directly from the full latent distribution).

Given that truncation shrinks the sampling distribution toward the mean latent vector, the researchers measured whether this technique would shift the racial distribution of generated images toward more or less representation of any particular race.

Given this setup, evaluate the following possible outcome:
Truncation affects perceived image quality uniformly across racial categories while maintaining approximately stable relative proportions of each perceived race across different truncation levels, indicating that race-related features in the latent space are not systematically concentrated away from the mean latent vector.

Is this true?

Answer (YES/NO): NO